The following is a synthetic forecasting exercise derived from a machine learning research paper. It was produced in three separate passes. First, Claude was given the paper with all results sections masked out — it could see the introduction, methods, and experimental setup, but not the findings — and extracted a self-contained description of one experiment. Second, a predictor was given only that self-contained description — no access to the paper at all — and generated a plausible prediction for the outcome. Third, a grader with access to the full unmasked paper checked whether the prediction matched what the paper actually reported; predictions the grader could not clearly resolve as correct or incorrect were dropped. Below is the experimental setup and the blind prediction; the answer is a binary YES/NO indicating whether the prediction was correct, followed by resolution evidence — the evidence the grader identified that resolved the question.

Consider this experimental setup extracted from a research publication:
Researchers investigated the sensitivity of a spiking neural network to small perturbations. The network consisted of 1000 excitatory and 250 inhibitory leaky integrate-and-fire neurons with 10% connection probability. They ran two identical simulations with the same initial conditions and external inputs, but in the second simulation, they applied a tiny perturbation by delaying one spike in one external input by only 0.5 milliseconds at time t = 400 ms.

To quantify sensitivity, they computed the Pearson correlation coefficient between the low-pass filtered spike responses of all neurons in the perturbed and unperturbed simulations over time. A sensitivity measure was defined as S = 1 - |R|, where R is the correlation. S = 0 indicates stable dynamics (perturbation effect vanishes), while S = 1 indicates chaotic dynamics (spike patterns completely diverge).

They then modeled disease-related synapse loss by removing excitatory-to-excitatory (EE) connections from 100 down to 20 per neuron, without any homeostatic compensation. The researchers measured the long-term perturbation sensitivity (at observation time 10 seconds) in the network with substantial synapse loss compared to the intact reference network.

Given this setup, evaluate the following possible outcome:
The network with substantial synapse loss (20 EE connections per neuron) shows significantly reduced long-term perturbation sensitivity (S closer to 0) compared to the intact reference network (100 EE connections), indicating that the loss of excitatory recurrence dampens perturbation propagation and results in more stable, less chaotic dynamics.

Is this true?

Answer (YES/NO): YES